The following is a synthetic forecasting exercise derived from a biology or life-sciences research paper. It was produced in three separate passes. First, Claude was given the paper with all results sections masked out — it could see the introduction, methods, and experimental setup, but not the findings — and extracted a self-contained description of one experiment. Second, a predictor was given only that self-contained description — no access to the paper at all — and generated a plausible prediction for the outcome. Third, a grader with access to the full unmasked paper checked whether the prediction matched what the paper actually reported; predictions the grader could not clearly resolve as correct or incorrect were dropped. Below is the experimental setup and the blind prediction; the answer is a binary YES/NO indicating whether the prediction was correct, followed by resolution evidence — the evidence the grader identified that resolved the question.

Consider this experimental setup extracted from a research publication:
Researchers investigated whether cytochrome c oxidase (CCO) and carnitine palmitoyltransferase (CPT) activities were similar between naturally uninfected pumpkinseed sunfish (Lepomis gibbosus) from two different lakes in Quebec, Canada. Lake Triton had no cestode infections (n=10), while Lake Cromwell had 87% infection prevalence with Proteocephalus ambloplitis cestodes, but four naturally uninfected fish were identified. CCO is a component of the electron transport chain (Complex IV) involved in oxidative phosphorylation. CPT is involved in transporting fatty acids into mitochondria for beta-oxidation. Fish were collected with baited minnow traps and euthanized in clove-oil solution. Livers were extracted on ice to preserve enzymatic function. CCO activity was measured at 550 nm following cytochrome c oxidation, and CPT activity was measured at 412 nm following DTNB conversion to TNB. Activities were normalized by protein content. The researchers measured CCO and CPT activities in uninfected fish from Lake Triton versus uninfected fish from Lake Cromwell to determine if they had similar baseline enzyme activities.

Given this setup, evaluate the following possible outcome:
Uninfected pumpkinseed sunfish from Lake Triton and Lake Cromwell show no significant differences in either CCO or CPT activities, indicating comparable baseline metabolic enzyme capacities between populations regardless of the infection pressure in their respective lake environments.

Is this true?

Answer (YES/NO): YES